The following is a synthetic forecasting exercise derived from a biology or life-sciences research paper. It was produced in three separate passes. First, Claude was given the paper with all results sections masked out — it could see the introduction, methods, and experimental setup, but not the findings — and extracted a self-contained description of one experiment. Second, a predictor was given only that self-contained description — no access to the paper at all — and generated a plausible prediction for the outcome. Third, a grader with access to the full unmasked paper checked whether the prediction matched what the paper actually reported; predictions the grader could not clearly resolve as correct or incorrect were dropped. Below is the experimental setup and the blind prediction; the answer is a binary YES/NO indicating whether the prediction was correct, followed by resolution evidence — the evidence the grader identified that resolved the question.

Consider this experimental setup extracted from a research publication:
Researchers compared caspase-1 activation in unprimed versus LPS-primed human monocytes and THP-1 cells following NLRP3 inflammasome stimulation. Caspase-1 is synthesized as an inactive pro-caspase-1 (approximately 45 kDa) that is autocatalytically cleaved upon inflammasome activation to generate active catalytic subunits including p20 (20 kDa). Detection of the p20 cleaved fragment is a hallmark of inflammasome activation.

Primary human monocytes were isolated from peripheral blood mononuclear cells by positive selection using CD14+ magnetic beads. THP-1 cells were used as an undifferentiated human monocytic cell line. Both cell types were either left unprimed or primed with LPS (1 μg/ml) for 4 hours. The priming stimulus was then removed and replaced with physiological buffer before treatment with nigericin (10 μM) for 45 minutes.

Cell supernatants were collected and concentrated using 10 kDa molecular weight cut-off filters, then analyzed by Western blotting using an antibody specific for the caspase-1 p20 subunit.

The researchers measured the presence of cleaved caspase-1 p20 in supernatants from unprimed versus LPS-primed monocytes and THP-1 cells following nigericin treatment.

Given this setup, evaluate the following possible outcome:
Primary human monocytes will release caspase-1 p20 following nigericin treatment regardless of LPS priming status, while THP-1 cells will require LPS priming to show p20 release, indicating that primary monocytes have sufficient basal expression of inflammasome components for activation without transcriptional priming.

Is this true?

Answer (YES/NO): NO